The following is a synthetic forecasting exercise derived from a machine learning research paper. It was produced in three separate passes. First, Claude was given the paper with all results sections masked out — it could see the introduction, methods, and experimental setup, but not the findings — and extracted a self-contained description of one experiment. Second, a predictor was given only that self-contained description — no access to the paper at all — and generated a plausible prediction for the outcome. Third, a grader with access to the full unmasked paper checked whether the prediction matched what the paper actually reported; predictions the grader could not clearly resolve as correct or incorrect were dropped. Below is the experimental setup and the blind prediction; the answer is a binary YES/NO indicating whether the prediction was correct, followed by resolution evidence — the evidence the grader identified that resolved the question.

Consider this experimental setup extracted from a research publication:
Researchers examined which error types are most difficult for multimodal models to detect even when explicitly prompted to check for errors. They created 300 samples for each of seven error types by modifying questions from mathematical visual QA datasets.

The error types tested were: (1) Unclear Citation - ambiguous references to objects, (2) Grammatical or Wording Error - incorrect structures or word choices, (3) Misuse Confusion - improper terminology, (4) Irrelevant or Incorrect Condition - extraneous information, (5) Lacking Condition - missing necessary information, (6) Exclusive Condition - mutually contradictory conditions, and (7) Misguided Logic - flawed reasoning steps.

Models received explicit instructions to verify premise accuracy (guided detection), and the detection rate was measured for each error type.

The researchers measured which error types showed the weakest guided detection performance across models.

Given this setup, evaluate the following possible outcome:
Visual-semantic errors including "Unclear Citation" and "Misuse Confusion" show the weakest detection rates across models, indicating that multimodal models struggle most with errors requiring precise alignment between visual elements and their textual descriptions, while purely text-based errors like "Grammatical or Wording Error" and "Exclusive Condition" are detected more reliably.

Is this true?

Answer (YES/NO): NO